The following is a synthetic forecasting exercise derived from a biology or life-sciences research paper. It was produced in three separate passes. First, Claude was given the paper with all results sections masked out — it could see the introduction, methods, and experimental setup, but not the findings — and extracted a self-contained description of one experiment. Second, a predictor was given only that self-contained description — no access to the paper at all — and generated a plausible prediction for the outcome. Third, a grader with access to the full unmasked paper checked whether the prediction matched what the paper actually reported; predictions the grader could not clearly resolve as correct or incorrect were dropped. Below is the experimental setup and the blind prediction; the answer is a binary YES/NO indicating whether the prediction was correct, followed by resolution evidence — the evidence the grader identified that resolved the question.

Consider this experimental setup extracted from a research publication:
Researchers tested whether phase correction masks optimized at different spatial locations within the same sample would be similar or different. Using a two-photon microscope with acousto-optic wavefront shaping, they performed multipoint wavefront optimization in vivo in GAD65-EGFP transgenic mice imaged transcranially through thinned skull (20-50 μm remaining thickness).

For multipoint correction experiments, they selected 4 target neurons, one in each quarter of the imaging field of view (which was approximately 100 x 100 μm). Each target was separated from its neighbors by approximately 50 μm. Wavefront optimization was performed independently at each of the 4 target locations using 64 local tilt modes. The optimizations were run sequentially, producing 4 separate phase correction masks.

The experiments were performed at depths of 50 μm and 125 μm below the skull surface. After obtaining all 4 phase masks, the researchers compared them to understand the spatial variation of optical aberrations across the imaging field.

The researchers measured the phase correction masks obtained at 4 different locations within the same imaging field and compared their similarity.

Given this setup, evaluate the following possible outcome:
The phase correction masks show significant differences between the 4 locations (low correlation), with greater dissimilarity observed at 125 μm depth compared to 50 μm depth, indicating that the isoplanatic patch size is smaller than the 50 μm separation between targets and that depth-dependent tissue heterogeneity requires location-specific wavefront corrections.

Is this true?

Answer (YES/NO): NO